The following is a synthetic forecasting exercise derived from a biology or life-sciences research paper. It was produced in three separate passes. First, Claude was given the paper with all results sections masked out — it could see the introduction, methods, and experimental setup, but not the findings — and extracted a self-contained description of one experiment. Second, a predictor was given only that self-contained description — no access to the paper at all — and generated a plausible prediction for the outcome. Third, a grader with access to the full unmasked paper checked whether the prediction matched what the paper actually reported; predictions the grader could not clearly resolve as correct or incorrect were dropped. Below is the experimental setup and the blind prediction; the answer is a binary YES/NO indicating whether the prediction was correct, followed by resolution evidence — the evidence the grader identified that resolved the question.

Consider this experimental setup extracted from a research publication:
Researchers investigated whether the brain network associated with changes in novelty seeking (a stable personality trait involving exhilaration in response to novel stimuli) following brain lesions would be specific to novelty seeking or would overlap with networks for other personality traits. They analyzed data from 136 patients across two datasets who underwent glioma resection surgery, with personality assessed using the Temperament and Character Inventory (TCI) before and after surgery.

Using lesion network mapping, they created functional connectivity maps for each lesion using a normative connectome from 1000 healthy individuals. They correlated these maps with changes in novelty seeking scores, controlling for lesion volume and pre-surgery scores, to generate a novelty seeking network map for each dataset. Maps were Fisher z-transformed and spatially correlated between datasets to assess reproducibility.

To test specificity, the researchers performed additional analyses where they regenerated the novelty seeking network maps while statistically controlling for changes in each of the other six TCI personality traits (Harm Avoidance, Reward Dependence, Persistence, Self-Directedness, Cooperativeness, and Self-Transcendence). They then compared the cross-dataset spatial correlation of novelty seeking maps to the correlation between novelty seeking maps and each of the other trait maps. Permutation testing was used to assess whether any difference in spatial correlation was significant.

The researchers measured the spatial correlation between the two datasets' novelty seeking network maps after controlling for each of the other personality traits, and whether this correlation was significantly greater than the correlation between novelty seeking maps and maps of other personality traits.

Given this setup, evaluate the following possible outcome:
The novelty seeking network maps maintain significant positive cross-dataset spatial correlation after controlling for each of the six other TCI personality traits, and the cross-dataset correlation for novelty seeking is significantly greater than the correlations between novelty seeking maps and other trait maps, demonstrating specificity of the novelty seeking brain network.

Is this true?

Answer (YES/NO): YES